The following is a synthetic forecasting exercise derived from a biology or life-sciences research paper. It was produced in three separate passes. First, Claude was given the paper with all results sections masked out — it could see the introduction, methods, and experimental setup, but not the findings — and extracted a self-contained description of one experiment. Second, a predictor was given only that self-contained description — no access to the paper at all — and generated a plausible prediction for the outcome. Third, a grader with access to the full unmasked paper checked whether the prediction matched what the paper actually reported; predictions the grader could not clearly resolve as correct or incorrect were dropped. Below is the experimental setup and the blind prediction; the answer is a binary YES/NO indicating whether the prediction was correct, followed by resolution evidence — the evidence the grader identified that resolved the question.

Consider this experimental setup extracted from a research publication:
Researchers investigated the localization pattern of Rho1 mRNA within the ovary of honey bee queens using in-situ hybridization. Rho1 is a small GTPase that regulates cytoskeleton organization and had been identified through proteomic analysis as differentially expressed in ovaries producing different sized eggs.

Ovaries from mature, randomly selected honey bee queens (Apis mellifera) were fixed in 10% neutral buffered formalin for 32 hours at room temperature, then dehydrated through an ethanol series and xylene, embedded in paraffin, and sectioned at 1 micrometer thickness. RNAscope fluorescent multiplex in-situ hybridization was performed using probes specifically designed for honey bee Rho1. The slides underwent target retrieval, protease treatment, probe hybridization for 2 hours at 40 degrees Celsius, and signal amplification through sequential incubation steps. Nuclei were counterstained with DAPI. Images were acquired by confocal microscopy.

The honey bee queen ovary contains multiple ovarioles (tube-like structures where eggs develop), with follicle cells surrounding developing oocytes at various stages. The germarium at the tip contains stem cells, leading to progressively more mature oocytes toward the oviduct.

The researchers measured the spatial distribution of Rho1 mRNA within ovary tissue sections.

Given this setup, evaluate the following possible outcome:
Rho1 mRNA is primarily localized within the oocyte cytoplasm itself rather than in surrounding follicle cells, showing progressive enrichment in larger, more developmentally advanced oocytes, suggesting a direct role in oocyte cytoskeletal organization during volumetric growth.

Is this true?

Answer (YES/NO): NO